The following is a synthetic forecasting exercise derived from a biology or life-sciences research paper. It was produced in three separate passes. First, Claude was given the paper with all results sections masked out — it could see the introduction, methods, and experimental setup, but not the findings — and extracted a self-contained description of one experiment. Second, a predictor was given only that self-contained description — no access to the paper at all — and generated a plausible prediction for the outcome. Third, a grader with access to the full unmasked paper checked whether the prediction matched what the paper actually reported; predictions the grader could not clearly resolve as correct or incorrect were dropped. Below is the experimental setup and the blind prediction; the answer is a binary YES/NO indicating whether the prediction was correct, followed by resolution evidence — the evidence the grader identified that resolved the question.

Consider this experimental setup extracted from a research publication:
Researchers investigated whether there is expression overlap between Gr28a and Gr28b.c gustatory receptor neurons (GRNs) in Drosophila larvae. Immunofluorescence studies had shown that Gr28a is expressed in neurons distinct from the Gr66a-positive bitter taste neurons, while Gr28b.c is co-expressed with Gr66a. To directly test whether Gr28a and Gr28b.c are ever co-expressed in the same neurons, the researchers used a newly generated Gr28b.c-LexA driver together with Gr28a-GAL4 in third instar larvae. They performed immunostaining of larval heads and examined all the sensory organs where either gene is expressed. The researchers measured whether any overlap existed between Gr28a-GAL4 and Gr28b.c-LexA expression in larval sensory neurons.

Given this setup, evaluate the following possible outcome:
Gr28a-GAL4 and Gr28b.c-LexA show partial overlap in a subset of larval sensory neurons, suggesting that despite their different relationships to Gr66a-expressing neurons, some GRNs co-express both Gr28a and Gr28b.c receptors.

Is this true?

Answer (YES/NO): YES